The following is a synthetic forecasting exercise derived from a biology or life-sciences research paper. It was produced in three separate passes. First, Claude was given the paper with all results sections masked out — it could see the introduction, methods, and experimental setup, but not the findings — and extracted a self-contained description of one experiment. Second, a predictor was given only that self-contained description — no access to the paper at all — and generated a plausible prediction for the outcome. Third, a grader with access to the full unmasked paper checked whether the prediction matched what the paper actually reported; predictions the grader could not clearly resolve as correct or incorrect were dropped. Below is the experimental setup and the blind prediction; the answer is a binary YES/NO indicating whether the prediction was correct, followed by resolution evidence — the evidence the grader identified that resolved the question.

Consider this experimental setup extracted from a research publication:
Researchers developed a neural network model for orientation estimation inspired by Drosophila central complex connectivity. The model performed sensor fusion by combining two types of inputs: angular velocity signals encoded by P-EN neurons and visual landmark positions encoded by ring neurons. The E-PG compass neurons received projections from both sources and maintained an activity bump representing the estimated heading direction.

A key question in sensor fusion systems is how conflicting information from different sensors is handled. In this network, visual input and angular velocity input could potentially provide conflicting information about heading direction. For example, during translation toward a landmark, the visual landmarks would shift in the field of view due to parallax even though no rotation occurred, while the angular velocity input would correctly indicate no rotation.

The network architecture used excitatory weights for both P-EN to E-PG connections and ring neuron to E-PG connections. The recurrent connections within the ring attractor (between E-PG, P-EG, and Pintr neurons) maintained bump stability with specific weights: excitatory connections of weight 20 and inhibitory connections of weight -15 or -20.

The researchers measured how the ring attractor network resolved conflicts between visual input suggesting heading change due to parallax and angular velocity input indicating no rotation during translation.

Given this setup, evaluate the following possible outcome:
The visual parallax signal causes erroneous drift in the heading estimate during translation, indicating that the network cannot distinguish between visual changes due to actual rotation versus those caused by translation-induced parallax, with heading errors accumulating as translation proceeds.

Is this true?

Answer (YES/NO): NO